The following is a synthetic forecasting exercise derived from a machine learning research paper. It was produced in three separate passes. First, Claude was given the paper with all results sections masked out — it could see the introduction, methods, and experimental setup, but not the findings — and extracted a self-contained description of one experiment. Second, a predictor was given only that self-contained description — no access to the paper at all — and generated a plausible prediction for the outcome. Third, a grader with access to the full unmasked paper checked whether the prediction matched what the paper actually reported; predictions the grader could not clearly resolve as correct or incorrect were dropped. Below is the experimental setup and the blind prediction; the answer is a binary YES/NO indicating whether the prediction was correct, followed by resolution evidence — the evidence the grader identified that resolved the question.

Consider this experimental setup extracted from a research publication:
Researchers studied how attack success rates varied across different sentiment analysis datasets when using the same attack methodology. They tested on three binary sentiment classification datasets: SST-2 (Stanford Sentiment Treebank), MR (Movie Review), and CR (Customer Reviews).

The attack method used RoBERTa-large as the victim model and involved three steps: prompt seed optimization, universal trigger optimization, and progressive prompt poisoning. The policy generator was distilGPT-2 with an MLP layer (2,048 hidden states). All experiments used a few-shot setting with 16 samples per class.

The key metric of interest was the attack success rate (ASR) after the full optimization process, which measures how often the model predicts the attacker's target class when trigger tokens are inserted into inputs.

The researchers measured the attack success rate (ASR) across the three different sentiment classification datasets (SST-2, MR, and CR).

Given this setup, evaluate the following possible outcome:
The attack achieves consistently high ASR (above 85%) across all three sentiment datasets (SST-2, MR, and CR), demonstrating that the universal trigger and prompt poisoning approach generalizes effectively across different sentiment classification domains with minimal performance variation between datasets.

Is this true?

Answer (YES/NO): YES